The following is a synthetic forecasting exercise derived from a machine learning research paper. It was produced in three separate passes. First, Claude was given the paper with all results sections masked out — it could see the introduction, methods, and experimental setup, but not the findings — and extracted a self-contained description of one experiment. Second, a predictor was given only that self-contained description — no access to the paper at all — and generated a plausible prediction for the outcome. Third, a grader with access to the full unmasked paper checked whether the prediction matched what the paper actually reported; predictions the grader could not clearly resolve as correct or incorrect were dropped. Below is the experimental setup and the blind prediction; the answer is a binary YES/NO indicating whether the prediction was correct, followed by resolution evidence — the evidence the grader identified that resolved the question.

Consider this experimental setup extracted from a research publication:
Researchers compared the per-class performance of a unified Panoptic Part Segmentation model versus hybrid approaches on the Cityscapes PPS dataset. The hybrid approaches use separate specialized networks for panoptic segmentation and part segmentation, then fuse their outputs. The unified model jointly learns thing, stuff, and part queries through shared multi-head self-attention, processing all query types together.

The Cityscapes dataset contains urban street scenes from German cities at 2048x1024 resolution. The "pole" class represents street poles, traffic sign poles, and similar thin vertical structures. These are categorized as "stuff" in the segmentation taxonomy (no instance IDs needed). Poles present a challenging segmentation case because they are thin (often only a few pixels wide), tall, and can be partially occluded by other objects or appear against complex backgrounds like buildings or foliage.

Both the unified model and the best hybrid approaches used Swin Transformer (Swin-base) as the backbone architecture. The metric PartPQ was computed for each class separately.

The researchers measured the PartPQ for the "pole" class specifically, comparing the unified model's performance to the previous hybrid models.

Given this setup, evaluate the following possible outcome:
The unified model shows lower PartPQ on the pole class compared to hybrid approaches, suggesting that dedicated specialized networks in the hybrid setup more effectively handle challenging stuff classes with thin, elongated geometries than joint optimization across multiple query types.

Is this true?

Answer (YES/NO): YES